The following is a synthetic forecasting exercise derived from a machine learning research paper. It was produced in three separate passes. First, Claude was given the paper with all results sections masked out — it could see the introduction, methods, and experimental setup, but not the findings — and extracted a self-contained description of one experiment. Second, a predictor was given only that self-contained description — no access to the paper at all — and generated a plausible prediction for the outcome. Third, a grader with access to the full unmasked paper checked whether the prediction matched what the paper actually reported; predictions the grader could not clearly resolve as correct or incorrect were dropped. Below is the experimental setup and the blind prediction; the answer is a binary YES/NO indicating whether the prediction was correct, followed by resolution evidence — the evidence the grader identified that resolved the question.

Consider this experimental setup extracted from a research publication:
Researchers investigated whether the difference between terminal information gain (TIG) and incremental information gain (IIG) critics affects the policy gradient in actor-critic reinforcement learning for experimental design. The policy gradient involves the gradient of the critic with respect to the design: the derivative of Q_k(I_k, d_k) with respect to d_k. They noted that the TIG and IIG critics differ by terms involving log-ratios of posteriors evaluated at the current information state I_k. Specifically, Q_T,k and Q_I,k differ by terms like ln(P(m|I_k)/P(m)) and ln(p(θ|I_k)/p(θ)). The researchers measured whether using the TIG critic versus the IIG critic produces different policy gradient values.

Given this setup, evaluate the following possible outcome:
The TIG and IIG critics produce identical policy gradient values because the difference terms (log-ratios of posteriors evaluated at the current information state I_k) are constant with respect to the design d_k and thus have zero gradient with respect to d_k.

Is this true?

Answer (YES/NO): YES